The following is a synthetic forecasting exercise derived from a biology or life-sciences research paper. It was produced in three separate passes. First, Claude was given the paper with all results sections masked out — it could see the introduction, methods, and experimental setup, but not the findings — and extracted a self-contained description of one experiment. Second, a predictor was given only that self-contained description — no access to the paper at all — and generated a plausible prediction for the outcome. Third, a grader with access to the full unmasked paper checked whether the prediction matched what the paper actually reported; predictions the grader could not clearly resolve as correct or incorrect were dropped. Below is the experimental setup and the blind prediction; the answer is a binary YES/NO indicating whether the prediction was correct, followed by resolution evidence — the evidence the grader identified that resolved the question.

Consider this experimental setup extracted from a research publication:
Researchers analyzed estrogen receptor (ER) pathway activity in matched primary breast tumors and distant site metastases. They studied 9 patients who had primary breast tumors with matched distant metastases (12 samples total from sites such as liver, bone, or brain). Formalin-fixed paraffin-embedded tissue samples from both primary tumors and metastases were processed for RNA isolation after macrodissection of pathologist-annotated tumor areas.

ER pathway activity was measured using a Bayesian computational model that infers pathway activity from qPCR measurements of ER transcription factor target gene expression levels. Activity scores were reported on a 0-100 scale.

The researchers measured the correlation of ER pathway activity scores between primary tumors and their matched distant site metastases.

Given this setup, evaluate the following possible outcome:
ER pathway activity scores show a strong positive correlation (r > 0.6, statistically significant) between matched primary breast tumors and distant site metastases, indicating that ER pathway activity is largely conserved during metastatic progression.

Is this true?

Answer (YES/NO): NO